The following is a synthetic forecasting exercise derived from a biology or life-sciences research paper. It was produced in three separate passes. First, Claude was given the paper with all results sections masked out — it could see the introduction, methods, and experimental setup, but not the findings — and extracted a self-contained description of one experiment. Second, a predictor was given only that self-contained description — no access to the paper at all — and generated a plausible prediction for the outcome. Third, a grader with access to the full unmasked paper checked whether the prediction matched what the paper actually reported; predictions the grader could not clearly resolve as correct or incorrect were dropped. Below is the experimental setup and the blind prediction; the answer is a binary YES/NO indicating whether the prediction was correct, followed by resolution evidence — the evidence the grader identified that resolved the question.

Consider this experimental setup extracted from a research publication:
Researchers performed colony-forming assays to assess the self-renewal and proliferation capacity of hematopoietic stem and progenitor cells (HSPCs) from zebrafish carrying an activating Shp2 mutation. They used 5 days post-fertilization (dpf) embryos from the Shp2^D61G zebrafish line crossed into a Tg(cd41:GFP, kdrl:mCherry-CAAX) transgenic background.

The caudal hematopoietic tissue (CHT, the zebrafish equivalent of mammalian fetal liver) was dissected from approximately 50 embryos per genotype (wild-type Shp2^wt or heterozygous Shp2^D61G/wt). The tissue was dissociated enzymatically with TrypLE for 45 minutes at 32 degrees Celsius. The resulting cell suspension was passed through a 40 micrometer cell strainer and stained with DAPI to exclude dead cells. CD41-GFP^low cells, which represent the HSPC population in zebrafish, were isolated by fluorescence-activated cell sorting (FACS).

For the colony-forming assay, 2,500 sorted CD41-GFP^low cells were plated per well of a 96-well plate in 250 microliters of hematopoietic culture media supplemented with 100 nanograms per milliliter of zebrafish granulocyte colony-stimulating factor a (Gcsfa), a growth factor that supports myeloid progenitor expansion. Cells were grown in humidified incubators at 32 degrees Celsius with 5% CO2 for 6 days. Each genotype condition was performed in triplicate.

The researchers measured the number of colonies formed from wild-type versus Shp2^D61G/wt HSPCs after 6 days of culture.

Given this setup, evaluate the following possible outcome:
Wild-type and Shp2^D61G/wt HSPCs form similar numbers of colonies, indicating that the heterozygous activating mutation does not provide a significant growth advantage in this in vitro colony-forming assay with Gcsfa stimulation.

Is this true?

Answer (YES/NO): NO